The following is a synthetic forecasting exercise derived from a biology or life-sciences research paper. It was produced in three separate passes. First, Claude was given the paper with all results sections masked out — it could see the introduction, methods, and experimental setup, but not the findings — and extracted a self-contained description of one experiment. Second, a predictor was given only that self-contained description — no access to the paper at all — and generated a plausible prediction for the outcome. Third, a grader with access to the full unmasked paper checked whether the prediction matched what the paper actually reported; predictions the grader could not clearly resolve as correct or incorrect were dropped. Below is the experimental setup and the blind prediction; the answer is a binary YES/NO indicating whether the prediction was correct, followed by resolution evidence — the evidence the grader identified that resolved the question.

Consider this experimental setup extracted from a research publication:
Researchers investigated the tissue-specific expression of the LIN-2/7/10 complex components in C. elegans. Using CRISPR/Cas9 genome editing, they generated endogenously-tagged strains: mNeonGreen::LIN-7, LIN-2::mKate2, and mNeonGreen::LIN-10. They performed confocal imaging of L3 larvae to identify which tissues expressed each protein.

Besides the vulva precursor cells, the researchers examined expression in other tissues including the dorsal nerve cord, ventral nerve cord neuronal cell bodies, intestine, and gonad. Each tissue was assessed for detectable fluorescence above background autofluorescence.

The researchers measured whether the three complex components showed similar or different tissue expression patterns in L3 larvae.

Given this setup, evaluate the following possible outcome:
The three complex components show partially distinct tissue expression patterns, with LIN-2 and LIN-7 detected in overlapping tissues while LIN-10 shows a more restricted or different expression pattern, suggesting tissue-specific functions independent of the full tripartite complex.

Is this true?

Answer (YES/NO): YES